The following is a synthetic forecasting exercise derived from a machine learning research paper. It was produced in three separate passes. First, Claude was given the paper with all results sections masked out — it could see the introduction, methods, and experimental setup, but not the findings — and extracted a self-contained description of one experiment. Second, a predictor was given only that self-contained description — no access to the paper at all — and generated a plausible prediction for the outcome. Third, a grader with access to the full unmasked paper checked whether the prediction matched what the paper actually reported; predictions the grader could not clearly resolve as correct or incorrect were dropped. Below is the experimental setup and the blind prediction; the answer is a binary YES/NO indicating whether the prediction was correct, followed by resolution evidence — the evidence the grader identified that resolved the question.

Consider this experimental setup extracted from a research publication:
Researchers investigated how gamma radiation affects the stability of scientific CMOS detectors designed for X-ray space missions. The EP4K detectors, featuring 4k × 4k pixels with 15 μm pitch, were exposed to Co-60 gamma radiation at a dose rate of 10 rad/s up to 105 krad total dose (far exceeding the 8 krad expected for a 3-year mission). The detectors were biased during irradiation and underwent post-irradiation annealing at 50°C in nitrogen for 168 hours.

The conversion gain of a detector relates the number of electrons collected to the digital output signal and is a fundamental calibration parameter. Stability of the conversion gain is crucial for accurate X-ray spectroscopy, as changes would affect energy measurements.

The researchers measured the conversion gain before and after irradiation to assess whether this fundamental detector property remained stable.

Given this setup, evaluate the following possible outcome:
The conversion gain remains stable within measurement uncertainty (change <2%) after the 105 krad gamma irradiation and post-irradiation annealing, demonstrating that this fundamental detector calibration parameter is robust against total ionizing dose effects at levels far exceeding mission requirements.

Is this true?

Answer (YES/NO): YES